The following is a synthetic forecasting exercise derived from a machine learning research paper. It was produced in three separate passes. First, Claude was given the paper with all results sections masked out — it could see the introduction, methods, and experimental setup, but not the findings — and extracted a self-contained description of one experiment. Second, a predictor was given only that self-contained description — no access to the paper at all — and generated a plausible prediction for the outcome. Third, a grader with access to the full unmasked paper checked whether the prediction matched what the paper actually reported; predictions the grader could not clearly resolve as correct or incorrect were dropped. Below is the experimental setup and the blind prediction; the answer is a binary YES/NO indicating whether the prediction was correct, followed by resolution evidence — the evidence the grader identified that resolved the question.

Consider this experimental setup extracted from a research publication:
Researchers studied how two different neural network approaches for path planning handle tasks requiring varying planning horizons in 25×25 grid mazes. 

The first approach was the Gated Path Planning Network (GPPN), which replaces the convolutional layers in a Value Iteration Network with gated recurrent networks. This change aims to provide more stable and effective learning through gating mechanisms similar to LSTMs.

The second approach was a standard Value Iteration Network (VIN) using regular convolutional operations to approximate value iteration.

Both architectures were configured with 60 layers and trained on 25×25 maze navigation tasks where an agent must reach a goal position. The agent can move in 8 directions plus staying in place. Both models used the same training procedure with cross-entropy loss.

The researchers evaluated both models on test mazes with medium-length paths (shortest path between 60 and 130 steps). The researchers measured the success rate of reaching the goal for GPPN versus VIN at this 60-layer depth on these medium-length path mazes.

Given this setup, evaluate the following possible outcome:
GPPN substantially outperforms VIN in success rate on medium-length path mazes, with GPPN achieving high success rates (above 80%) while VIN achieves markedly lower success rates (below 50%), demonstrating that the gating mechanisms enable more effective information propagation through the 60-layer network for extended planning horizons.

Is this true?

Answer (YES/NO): NO